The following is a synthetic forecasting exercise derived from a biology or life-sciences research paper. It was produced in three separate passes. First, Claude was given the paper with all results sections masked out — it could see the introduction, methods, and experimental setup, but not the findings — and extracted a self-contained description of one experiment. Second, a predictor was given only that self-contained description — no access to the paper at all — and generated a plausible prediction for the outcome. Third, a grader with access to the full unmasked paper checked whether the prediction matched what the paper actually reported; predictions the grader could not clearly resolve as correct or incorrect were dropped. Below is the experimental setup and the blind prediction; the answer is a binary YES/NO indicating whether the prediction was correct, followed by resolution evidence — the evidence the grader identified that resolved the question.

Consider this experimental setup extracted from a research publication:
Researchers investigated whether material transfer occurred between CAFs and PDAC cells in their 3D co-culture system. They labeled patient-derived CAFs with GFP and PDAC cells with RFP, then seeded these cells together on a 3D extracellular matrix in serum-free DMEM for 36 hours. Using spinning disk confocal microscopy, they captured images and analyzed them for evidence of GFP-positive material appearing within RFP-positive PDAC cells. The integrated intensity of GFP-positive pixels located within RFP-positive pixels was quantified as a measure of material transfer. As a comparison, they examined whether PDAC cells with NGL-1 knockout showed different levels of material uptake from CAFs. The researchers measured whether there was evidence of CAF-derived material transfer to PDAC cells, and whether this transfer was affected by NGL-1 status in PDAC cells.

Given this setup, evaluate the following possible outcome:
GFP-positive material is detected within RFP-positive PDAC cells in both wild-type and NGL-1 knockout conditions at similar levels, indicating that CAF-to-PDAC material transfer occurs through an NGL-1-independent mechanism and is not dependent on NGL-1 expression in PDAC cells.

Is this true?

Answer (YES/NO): NO